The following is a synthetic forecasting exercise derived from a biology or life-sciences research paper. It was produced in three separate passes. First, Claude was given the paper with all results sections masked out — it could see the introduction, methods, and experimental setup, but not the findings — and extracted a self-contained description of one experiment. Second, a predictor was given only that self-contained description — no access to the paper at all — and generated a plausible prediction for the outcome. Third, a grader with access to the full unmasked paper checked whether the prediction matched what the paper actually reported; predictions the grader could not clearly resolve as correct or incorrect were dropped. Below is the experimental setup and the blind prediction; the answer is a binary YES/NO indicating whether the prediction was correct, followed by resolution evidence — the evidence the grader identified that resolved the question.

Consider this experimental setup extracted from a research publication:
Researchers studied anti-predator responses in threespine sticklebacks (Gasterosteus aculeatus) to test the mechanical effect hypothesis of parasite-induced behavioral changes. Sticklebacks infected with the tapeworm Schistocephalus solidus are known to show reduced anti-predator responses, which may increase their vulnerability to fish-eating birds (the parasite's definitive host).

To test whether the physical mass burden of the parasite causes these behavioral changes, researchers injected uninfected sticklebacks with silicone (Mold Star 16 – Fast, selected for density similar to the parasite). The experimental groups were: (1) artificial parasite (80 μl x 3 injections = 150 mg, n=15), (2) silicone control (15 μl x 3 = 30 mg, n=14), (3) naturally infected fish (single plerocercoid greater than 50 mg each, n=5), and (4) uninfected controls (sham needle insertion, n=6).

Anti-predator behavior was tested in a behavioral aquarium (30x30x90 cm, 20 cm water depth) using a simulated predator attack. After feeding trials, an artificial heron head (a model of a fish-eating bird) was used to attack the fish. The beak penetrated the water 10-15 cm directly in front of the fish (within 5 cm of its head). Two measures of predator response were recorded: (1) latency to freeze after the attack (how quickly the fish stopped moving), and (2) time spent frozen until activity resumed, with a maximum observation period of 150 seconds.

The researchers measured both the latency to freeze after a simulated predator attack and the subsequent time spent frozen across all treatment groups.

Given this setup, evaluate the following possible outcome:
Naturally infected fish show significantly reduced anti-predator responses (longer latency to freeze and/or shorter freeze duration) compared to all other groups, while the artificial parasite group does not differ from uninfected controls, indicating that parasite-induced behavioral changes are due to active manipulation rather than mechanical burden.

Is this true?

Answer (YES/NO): NO